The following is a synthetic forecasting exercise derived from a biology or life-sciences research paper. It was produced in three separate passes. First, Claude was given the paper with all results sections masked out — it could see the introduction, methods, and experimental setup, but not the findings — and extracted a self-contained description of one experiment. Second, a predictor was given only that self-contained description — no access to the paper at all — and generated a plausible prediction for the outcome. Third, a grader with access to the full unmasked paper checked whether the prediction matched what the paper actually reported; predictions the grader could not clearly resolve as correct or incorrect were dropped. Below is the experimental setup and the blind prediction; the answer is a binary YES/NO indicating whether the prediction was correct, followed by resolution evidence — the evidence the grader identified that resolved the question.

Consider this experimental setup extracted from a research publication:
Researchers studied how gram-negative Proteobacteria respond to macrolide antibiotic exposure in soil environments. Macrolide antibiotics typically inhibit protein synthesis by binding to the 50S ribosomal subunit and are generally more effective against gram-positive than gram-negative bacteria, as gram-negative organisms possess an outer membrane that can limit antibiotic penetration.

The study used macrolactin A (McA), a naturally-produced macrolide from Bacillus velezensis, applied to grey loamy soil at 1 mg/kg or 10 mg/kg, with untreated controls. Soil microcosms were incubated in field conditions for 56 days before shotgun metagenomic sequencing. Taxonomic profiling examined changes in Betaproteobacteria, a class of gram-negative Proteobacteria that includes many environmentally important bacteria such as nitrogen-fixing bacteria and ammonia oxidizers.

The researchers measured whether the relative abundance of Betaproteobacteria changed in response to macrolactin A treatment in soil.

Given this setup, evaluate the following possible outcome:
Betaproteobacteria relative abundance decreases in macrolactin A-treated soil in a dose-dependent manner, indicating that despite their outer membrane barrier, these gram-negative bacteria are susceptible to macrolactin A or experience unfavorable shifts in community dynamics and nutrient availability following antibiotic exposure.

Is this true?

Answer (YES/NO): NO